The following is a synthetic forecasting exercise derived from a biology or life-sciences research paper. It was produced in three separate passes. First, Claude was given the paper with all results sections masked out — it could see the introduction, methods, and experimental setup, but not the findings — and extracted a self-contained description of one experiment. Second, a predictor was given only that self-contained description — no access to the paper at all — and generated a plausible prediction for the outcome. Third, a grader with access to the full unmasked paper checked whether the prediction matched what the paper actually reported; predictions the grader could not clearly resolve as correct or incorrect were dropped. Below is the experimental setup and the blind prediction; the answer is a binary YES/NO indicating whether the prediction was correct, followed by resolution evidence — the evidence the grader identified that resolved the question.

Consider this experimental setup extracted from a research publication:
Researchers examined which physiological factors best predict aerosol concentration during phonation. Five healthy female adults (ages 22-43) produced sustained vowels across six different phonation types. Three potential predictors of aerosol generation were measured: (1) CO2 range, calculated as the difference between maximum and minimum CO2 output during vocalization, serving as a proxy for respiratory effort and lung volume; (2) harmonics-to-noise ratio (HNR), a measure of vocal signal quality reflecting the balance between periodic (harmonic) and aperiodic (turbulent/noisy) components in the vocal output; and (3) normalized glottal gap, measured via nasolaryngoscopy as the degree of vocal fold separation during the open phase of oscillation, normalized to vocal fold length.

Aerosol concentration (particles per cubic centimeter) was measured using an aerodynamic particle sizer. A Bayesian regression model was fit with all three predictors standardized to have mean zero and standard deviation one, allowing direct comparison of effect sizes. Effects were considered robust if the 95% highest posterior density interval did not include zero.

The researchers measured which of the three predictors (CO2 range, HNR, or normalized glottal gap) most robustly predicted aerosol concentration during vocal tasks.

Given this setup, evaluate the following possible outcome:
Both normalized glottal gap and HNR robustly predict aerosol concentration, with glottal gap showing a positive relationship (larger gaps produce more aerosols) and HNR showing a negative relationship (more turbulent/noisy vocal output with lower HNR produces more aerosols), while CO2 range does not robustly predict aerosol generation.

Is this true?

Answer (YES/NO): NO